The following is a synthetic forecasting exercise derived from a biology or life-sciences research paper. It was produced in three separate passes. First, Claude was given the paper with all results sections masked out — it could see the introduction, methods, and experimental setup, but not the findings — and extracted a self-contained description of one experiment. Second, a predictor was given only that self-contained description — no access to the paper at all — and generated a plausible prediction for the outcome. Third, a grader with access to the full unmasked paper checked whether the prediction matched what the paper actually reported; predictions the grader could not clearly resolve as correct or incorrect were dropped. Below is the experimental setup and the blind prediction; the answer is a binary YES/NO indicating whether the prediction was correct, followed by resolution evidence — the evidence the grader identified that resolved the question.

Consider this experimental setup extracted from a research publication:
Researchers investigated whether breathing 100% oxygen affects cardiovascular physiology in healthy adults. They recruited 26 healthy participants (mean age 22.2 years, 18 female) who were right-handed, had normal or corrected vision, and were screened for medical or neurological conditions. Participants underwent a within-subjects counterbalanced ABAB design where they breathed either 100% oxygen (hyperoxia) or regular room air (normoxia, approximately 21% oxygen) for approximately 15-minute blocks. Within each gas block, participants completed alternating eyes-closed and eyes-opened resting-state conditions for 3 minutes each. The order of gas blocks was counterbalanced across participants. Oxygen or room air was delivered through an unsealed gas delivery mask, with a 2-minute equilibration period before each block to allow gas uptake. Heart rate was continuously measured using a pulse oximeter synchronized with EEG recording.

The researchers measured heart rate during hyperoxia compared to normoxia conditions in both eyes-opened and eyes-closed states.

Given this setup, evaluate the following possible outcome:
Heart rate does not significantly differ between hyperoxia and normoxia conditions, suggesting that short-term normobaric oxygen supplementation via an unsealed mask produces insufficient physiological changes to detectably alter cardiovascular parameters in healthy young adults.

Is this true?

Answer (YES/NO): NO